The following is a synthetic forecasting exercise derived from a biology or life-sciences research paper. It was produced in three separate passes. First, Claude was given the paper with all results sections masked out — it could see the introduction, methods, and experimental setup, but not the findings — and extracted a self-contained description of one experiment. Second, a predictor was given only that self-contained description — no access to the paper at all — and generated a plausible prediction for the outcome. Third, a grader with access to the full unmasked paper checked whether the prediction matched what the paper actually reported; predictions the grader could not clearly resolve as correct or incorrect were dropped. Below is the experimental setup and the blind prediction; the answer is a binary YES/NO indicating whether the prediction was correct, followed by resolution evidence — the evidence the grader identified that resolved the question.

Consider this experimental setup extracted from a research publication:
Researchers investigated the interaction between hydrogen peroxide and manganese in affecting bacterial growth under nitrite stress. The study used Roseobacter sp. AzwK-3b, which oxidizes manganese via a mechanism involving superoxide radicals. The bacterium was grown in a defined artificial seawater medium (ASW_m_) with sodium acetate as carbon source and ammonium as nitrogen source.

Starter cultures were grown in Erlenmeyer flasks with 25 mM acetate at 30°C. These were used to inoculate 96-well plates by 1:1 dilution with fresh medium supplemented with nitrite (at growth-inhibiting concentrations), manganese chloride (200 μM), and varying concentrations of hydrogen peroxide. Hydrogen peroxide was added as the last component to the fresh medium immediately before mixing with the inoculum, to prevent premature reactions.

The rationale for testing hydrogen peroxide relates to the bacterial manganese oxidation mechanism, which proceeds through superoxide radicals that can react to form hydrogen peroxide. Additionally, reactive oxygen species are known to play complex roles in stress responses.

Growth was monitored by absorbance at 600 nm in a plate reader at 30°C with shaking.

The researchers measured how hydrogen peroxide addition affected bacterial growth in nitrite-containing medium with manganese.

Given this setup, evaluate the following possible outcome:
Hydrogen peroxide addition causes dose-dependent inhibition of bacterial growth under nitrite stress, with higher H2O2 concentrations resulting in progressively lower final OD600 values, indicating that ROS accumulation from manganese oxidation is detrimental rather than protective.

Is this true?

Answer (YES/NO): NO